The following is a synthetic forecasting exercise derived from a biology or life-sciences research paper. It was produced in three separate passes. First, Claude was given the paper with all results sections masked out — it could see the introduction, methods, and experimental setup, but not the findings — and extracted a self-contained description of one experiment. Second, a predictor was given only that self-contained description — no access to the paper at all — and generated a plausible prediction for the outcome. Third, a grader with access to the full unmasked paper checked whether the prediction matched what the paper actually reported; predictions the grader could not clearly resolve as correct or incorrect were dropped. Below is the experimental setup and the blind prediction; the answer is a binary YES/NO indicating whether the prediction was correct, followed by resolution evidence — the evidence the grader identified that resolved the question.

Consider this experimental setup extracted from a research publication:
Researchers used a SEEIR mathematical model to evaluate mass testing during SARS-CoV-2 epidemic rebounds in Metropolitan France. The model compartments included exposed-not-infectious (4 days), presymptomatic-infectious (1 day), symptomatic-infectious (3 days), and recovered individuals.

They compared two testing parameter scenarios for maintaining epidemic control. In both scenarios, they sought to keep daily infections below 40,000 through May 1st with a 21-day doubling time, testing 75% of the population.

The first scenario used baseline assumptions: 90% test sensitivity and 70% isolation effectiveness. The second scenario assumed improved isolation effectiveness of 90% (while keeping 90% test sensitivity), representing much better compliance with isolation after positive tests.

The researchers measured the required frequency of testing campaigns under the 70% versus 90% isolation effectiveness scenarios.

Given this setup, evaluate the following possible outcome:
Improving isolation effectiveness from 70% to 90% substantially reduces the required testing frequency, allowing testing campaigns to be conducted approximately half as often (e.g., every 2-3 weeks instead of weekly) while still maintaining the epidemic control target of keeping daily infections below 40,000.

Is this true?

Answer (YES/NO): NO